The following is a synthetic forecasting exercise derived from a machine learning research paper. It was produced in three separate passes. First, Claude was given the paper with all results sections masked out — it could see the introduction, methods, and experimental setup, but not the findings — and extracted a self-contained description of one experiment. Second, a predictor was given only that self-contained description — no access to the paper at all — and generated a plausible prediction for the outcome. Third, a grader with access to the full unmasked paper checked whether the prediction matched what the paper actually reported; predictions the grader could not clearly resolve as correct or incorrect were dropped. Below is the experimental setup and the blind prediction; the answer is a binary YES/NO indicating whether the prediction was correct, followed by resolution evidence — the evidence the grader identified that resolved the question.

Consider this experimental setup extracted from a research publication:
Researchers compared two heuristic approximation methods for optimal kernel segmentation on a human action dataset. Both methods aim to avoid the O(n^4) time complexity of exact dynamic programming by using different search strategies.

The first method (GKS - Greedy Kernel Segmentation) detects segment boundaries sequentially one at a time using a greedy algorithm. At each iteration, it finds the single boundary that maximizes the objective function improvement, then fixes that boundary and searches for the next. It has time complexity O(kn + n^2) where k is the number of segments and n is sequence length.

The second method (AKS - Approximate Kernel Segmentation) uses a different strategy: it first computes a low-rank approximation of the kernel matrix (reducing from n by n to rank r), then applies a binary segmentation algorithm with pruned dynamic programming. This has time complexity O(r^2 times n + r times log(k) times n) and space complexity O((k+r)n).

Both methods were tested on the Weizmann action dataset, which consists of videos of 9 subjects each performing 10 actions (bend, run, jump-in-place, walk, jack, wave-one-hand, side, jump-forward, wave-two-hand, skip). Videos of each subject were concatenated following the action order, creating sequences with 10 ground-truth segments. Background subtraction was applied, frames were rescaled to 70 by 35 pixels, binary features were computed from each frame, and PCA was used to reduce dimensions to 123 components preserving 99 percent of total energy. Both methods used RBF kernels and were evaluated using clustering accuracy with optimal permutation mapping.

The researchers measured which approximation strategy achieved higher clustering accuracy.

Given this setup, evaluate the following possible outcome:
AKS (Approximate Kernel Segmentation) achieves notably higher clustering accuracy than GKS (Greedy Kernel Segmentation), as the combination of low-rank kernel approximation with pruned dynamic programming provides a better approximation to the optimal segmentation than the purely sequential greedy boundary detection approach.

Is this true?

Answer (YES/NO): YES